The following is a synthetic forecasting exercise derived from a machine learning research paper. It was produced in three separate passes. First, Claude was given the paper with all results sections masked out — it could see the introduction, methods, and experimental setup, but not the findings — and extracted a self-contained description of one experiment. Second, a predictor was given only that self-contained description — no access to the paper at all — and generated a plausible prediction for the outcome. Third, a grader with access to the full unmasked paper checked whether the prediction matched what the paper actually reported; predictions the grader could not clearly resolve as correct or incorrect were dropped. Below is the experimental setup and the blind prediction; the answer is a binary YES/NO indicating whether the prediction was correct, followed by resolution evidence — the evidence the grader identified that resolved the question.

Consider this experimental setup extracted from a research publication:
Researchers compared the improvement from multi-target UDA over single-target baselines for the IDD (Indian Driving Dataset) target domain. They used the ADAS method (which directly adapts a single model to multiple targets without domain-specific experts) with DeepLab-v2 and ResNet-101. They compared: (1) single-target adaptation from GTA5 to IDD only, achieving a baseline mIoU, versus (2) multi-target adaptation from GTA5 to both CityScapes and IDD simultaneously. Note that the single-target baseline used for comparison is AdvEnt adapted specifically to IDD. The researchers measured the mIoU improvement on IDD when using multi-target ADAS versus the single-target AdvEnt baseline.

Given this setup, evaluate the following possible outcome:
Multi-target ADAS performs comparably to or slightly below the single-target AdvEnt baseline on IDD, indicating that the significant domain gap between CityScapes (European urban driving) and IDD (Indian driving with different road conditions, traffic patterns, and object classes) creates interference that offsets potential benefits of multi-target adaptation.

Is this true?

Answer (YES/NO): NO